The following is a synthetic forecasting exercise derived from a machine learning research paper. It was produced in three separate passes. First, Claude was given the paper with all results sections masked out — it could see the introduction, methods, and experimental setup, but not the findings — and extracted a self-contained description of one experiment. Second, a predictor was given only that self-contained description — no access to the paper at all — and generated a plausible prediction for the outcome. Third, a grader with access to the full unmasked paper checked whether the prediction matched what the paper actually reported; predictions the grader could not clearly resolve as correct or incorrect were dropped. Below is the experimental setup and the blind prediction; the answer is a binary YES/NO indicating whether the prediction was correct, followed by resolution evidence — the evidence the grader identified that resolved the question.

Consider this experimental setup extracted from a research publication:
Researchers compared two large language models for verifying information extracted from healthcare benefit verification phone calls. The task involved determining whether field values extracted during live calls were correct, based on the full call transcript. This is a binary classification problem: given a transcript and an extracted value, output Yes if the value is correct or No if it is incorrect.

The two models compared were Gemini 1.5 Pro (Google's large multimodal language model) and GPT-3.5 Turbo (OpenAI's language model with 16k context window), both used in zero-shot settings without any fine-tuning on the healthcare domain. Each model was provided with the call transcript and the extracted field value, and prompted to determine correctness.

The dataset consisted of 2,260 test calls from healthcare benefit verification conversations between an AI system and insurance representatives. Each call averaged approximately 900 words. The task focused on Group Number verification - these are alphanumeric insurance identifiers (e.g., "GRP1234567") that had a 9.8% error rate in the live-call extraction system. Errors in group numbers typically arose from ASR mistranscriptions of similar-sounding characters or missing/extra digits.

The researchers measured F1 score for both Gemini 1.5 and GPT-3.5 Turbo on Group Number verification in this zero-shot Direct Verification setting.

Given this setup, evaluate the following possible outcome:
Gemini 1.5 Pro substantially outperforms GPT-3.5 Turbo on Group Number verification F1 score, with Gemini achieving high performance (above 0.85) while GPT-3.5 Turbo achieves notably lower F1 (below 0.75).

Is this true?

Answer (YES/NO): NO